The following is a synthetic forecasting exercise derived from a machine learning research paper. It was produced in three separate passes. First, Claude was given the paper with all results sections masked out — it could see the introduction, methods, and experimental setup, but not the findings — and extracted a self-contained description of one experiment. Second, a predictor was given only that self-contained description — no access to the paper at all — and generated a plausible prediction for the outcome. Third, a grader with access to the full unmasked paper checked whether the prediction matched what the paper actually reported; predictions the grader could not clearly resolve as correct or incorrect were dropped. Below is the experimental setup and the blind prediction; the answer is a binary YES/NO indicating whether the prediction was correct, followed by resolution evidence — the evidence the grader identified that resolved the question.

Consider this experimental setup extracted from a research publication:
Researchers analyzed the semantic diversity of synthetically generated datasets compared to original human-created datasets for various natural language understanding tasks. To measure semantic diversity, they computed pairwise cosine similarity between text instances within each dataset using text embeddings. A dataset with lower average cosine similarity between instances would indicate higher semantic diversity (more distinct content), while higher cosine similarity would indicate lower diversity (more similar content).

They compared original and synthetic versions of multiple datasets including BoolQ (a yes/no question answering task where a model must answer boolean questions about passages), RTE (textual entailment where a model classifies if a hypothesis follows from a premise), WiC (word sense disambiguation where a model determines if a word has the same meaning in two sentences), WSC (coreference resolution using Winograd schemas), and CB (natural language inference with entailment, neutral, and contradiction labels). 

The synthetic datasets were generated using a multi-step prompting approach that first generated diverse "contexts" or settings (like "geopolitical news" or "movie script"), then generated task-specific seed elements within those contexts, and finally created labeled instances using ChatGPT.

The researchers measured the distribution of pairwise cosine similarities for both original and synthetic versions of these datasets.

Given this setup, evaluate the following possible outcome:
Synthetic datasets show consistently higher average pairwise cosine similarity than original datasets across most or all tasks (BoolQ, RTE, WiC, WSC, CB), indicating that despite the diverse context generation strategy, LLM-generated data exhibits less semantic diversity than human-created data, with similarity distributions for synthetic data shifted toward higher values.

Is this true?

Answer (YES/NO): NO